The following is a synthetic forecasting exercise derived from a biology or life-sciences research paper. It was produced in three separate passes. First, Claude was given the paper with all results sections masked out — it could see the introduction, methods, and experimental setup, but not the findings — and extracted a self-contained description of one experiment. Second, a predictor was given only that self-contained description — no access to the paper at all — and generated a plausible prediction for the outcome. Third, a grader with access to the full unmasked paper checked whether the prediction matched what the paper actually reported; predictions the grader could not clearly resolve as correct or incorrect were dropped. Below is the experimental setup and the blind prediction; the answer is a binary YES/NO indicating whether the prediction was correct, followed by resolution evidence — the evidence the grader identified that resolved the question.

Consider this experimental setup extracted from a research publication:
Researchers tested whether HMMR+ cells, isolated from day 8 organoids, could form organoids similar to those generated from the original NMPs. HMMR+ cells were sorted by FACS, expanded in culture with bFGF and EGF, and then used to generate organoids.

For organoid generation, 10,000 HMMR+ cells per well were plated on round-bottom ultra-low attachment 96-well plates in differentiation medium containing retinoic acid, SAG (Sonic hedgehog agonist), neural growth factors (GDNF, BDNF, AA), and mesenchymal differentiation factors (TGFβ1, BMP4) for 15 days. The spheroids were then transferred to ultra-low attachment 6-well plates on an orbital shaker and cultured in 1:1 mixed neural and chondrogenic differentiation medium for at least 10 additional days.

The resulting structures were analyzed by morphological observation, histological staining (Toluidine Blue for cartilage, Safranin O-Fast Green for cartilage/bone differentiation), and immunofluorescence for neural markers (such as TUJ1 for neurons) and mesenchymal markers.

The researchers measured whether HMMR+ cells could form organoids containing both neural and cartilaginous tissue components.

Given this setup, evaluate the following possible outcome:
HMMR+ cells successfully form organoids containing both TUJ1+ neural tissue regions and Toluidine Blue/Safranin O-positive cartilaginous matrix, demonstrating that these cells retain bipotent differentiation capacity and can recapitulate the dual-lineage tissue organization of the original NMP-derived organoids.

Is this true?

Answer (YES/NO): YES